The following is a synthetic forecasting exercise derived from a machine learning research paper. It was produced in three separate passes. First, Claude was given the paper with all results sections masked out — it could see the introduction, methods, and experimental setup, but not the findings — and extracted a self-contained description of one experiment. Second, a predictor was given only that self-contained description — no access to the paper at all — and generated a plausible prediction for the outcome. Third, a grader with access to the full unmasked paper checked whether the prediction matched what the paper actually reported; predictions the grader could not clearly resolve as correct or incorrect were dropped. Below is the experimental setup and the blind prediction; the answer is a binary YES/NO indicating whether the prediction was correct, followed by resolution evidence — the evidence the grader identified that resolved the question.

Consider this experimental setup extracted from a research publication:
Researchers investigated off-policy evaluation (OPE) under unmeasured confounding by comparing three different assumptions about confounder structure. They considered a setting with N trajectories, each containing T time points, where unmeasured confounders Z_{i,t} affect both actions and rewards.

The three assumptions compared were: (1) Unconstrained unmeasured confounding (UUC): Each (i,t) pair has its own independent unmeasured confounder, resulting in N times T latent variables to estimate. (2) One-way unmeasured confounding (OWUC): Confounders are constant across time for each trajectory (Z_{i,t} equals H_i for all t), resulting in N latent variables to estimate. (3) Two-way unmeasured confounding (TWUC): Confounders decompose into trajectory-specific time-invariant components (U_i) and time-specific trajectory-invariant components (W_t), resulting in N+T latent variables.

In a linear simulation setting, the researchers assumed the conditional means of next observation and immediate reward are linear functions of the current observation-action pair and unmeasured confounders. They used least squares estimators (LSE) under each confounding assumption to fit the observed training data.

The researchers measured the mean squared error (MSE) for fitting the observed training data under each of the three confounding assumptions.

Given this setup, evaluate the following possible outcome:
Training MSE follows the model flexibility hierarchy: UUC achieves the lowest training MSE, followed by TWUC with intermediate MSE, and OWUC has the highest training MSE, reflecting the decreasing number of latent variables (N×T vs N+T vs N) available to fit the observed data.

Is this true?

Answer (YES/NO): YES